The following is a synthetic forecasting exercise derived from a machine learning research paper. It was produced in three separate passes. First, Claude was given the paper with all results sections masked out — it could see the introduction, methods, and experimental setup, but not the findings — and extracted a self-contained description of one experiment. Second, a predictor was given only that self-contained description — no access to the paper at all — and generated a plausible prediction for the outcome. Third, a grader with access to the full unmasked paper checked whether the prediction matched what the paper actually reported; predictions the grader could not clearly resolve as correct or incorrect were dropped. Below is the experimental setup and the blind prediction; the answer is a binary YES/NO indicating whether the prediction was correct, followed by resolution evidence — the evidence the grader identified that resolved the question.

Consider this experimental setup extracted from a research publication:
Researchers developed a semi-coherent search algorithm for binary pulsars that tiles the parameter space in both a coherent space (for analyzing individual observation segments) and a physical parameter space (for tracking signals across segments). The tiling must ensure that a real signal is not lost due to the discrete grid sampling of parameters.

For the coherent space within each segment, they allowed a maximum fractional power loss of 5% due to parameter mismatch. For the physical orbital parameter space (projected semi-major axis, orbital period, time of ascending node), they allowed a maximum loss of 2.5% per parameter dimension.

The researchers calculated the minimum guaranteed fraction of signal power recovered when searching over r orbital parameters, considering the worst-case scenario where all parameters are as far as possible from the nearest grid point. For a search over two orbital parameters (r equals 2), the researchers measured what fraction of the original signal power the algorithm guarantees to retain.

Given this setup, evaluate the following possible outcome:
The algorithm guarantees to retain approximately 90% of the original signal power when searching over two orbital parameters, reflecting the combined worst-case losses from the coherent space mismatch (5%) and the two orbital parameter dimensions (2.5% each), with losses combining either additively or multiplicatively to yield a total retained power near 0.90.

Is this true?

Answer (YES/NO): YES